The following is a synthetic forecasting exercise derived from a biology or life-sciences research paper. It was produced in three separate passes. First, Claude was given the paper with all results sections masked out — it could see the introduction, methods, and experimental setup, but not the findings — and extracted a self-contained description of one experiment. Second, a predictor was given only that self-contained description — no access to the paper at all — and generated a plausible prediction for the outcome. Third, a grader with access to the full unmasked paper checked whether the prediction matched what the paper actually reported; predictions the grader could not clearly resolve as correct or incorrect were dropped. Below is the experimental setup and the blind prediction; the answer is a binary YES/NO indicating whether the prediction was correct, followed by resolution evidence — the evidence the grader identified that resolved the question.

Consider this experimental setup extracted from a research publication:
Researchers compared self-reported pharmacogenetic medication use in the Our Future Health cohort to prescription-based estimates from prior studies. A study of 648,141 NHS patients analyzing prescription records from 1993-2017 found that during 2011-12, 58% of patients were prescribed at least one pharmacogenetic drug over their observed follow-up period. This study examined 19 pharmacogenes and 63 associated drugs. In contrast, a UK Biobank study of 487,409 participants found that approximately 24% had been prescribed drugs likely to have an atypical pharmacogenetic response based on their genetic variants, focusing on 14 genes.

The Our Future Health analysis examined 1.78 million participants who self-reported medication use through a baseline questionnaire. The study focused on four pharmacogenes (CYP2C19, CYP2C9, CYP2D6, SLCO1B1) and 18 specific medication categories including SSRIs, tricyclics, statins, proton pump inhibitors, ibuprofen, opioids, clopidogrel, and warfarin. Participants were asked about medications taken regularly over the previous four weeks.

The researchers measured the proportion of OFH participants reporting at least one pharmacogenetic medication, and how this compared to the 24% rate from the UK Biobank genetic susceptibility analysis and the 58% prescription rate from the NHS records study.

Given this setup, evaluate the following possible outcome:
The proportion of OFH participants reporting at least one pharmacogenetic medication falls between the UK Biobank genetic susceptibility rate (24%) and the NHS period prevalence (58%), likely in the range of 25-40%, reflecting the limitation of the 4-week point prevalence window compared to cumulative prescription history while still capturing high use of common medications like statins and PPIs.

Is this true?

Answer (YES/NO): YES